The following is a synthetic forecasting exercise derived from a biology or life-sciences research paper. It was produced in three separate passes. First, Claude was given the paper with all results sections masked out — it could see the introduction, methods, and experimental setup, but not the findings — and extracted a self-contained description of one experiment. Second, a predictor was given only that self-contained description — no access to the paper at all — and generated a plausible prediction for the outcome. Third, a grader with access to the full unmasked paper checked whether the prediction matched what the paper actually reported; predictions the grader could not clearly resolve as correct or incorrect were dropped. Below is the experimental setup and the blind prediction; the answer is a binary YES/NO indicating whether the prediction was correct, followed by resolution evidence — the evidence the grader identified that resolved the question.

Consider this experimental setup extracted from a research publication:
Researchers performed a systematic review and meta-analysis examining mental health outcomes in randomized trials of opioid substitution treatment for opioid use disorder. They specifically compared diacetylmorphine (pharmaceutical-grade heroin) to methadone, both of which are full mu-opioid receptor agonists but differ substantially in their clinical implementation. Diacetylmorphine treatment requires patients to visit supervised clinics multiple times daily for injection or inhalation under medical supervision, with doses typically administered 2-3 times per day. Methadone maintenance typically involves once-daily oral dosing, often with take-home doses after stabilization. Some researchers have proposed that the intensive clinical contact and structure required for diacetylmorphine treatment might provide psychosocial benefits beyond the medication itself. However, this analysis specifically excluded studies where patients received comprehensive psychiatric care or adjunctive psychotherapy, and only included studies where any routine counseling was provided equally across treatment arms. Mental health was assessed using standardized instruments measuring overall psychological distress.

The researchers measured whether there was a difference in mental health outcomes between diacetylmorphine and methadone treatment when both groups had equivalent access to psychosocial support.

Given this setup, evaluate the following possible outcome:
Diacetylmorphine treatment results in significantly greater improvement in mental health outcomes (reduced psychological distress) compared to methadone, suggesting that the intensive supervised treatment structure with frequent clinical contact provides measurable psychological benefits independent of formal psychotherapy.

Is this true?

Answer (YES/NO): NO